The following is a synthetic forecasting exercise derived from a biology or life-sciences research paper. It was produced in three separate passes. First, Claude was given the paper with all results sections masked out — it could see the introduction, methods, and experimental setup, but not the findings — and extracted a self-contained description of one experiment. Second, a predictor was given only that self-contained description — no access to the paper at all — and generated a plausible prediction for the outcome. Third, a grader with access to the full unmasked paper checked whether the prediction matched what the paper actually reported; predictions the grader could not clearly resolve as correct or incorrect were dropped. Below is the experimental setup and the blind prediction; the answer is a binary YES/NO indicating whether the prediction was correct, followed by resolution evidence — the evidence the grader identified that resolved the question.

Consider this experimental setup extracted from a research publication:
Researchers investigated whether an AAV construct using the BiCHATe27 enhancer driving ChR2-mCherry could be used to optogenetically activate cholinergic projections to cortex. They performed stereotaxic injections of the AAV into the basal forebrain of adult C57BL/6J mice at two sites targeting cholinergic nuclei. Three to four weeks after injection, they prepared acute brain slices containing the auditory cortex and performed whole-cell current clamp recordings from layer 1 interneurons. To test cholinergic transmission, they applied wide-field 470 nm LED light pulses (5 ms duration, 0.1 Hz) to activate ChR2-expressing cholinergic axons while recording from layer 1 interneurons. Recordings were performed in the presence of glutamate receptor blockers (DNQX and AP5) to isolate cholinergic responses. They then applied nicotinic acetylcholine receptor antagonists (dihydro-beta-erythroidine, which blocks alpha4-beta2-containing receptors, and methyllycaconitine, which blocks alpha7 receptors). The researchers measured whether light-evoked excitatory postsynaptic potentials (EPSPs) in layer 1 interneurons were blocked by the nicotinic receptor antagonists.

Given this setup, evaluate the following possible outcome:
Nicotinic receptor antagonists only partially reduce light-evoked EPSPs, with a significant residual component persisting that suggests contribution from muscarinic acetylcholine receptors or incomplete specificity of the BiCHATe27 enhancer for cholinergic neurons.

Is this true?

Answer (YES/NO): NO